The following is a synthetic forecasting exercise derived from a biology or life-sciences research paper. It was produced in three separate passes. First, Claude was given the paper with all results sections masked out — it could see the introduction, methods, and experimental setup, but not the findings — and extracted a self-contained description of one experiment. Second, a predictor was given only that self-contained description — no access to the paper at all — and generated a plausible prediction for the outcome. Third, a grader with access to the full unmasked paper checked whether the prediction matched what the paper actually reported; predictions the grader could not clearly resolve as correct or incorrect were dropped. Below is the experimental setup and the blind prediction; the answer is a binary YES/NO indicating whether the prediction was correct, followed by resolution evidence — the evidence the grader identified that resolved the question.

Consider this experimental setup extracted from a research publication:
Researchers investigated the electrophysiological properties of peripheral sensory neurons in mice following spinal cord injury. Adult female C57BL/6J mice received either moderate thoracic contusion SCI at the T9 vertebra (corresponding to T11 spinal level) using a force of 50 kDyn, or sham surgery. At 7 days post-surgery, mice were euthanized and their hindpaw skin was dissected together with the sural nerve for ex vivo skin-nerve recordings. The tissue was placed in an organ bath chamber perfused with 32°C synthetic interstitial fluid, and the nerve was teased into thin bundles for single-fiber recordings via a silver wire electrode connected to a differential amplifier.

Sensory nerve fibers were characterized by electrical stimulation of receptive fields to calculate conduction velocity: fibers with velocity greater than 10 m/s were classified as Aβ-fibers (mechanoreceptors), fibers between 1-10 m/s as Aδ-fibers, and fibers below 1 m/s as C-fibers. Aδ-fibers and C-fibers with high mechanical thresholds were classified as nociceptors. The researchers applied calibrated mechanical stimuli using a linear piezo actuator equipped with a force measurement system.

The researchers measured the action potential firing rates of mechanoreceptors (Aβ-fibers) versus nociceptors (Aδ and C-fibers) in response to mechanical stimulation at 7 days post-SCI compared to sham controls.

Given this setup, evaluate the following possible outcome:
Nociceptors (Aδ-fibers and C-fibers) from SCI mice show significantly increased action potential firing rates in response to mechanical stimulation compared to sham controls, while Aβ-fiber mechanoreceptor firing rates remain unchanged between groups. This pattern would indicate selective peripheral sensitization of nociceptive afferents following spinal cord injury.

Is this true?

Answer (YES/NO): NO